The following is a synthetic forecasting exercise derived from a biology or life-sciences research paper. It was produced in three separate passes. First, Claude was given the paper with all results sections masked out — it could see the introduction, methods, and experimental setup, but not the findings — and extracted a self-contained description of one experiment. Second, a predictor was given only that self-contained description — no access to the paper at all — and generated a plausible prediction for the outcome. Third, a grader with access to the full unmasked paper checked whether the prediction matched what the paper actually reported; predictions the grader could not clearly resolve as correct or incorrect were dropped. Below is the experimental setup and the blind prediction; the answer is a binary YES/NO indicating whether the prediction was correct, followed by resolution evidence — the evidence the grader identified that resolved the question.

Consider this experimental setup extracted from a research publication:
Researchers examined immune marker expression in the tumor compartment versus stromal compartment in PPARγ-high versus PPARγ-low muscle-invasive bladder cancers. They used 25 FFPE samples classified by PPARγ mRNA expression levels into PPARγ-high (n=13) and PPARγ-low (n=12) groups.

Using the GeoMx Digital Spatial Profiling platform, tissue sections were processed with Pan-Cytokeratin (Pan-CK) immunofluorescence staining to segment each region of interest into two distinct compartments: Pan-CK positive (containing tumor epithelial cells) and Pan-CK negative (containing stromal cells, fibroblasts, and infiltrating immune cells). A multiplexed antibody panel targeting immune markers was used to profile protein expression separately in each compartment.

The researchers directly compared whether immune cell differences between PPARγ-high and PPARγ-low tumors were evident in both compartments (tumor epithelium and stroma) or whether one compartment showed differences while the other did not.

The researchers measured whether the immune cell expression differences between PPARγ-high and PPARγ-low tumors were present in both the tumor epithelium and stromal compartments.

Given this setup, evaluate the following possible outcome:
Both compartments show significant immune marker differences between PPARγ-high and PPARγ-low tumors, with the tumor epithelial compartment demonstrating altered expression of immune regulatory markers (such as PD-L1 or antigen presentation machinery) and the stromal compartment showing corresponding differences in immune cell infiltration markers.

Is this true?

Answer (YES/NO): NO